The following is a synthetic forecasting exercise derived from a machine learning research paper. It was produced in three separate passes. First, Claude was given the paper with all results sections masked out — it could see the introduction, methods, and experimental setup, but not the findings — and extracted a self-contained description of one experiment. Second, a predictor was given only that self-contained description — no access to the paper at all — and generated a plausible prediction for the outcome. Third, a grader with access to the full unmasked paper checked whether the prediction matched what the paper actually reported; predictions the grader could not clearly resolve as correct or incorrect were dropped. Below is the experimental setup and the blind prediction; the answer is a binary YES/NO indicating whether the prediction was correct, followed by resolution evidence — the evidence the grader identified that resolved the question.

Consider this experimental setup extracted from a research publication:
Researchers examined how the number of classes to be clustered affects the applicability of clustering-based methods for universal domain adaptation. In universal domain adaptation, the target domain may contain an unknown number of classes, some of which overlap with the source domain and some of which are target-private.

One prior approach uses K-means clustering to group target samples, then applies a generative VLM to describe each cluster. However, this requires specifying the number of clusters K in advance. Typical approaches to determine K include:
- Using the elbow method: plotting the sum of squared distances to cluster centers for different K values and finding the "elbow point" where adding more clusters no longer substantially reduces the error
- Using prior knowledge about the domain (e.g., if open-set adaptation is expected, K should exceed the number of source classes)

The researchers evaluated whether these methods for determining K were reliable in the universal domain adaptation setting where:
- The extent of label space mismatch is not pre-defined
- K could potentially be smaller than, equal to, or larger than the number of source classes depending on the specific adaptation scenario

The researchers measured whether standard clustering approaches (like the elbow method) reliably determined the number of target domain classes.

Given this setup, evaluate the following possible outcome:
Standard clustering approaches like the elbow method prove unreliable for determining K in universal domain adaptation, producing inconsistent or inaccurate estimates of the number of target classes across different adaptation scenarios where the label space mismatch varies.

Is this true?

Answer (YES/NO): YES